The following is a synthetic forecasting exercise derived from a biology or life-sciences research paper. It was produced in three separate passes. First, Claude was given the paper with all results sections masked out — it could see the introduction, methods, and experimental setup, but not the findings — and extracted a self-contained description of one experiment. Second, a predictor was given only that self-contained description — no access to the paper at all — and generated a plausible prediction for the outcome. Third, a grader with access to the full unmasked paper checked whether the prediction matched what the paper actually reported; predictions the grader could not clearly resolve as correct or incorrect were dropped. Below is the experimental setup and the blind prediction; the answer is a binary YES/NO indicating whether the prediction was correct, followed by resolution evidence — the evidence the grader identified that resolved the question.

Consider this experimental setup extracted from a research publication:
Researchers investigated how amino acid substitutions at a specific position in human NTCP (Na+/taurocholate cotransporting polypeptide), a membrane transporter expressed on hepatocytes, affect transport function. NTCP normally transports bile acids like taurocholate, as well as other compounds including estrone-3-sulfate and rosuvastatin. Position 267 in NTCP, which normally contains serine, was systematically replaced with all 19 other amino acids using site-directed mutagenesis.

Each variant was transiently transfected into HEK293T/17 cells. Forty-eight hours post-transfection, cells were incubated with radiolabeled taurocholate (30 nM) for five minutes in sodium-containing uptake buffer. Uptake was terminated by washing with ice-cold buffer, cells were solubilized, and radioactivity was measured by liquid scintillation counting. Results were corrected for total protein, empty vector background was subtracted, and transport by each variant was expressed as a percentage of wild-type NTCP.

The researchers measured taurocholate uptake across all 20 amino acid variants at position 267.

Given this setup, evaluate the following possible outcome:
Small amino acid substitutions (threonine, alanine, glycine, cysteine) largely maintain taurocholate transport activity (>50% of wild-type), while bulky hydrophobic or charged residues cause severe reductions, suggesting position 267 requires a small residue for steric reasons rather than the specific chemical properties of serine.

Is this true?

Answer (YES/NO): NO